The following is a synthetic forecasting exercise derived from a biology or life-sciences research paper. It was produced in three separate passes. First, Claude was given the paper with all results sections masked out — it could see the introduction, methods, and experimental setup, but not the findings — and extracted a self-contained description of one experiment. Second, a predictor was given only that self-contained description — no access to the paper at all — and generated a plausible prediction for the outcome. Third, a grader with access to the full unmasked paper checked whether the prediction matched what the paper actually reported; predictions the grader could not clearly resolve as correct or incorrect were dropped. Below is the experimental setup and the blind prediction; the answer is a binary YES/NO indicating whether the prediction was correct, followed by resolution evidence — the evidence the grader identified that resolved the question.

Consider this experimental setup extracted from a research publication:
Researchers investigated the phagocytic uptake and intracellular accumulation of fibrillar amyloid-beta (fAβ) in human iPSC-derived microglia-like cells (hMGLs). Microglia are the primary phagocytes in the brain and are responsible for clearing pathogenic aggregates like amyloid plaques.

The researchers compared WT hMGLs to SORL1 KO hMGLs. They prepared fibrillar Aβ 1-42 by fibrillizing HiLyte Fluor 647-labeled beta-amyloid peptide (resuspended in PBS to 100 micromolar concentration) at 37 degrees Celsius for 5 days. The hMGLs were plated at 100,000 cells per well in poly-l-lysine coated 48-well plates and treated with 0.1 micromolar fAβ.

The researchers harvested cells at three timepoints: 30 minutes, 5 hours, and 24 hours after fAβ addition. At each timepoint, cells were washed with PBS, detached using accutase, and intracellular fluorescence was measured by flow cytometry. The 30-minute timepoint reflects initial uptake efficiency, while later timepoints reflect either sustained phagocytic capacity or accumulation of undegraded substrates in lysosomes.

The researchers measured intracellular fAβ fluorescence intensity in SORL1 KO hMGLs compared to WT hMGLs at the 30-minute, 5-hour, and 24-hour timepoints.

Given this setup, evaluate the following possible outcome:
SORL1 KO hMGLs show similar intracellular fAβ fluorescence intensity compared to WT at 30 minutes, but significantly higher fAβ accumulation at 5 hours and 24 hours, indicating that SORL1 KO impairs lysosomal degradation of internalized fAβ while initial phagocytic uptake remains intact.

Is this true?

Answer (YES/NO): NO